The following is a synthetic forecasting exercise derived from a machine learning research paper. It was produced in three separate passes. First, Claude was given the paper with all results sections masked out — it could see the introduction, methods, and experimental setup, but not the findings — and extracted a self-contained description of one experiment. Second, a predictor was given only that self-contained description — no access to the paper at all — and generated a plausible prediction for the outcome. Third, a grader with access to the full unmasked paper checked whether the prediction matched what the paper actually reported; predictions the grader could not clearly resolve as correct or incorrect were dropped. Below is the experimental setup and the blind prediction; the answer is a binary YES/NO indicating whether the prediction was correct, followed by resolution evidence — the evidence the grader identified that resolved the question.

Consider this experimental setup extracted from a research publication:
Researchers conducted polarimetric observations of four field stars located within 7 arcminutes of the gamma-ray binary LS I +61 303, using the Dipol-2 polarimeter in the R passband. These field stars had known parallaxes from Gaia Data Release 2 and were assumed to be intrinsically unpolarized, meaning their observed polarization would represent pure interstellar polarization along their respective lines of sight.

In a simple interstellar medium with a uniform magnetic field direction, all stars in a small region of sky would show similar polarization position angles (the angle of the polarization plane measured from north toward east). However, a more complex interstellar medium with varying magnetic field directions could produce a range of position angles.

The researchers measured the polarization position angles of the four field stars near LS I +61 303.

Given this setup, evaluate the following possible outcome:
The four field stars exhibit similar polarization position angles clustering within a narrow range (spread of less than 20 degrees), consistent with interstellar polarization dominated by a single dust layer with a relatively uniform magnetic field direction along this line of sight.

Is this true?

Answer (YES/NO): NO